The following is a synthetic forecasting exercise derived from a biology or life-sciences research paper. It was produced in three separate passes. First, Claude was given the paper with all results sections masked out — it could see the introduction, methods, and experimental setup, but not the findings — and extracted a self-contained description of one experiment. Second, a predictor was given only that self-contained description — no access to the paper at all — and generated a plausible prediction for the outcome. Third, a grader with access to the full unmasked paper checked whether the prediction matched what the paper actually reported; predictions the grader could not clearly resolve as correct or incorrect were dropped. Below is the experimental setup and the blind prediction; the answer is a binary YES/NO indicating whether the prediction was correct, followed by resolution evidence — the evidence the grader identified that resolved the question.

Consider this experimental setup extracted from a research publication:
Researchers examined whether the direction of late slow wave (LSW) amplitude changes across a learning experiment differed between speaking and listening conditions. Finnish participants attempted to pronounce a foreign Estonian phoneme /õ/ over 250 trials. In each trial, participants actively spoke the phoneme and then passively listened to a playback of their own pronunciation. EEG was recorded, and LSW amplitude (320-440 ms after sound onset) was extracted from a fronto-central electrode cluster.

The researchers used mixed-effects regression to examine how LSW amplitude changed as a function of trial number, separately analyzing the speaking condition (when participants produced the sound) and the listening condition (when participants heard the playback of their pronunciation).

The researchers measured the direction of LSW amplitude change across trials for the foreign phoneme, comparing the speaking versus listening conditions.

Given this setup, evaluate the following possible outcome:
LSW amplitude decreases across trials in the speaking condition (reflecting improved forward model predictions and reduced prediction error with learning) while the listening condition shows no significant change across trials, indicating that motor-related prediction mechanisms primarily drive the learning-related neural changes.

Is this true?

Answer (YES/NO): NO